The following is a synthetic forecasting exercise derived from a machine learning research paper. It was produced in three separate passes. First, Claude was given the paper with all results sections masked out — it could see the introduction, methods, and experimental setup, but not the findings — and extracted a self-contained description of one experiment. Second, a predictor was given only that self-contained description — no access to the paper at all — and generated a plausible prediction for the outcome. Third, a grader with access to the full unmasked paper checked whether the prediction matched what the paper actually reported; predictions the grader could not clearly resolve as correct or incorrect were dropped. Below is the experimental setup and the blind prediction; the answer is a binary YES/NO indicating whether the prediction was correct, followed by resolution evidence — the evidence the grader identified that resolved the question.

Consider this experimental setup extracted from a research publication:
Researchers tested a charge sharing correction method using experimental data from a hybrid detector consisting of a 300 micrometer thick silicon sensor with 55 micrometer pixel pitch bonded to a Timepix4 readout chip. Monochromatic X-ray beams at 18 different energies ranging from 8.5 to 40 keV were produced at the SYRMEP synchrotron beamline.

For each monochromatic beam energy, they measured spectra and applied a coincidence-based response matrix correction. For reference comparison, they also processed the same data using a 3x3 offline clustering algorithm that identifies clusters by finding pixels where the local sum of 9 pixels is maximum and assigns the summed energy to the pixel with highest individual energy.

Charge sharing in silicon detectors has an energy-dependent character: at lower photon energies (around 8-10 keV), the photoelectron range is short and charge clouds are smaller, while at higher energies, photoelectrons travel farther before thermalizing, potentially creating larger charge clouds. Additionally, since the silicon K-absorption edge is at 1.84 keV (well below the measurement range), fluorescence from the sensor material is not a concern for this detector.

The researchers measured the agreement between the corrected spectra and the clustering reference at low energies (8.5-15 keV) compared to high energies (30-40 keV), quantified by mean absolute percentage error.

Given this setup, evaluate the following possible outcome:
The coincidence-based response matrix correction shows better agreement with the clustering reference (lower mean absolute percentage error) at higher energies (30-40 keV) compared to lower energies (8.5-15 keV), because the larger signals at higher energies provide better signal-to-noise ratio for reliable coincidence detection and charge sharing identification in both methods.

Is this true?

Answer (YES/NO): NO